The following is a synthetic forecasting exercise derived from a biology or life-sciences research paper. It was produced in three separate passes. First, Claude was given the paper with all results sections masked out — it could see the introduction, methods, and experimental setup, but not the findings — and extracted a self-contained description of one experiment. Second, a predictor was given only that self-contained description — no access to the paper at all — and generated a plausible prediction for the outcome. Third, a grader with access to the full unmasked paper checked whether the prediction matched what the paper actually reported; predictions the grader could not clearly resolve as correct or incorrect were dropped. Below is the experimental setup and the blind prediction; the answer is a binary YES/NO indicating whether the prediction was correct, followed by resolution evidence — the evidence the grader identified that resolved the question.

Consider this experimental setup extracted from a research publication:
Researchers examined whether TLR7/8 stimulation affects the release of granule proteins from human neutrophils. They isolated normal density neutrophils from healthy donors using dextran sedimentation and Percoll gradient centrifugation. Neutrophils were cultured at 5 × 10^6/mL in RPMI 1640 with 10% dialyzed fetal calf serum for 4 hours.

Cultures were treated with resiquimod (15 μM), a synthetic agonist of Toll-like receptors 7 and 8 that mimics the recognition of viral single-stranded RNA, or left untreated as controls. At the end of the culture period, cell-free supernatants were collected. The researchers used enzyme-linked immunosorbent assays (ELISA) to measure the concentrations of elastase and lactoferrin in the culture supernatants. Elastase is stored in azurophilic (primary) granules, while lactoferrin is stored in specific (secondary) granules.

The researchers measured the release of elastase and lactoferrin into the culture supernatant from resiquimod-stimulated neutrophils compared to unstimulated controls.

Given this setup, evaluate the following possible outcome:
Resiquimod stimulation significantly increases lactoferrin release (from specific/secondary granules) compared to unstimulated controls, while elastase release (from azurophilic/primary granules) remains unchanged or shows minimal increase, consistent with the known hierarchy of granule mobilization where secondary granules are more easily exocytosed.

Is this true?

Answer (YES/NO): NO